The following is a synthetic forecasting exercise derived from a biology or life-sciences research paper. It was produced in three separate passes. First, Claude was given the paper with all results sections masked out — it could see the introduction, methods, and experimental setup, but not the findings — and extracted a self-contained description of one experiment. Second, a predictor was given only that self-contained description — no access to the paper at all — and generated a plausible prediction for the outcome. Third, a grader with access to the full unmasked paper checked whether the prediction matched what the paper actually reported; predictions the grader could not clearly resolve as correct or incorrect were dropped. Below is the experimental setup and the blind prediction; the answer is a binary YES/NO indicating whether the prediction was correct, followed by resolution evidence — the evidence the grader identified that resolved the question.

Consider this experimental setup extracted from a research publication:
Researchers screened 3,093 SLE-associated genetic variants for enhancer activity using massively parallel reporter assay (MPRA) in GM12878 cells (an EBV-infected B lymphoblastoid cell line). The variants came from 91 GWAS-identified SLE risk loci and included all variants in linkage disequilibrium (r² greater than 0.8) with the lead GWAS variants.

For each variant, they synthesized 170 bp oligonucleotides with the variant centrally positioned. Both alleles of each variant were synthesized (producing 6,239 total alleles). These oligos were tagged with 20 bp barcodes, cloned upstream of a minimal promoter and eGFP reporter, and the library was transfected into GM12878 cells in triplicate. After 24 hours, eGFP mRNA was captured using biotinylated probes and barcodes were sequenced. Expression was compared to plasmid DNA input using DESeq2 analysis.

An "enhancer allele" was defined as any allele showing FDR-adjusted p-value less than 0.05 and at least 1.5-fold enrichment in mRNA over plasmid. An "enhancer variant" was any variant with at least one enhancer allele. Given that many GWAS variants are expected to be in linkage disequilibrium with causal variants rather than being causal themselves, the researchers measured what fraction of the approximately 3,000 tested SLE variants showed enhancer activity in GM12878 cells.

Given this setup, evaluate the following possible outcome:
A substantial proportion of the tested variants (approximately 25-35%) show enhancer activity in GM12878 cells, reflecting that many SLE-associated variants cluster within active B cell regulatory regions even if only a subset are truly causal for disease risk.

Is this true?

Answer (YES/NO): NO